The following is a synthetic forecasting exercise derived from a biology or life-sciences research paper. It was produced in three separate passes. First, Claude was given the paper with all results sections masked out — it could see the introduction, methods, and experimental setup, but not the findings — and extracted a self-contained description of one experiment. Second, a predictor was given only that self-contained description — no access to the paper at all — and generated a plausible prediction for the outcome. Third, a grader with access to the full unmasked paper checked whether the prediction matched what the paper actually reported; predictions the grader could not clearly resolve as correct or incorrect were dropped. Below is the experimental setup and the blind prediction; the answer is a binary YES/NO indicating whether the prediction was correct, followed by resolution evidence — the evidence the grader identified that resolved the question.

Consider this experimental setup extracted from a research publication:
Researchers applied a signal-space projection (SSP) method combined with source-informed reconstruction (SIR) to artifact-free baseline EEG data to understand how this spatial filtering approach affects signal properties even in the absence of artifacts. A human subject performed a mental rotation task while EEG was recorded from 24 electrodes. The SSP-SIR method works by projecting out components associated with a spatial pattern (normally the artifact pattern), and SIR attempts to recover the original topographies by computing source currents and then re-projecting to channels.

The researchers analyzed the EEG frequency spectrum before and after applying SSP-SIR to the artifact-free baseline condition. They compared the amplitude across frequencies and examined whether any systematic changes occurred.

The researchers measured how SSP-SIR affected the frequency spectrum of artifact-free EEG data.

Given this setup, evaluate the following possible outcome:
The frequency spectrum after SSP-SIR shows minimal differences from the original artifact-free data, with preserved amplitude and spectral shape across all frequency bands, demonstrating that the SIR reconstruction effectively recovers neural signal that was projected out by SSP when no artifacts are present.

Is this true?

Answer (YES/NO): NO